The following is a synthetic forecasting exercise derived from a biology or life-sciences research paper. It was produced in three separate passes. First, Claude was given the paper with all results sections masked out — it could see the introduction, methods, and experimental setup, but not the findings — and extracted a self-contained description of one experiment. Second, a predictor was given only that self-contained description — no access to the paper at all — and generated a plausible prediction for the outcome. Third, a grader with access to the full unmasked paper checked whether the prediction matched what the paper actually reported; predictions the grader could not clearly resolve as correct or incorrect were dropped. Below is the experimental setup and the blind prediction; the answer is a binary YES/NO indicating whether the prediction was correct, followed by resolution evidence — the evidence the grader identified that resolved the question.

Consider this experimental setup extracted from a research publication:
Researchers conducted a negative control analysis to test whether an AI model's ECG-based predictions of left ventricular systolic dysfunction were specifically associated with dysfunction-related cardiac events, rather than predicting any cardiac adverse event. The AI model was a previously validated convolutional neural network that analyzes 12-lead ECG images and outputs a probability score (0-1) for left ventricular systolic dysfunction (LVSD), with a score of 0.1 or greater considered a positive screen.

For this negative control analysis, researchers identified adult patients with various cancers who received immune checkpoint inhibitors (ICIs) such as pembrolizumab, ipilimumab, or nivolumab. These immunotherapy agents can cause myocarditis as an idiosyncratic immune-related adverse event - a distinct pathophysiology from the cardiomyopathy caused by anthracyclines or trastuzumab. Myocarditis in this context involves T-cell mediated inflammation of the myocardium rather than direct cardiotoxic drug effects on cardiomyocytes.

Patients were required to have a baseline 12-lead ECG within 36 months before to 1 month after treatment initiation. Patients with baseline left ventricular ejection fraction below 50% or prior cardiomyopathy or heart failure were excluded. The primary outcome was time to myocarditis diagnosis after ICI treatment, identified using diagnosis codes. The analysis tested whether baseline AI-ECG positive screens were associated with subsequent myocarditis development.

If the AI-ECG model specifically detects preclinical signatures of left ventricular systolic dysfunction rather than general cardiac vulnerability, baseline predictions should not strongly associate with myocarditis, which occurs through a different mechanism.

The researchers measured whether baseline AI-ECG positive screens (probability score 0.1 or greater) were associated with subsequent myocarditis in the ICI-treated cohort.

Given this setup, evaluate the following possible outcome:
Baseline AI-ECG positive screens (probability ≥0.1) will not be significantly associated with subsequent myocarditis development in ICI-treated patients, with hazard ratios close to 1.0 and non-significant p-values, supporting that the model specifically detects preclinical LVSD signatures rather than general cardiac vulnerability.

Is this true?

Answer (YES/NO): YES